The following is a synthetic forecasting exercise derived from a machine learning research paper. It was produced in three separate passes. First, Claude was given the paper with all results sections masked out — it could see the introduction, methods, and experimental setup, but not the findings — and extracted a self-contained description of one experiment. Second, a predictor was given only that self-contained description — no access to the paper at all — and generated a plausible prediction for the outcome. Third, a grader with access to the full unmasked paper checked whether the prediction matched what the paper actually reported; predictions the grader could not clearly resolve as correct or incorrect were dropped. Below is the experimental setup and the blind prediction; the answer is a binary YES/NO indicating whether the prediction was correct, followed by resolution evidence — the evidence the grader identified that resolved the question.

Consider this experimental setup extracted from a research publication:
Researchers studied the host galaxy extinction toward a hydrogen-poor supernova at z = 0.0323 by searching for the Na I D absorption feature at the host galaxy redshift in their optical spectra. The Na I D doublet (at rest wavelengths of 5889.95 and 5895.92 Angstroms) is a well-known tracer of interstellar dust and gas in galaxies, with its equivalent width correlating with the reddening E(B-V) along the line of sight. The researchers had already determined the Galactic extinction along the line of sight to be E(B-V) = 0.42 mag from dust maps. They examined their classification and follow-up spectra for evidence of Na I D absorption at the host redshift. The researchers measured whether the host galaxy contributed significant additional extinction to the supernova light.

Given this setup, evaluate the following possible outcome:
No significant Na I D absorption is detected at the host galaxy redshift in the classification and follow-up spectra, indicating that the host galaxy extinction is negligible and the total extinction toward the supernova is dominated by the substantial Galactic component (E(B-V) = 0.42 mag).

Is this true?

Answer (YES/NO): YES